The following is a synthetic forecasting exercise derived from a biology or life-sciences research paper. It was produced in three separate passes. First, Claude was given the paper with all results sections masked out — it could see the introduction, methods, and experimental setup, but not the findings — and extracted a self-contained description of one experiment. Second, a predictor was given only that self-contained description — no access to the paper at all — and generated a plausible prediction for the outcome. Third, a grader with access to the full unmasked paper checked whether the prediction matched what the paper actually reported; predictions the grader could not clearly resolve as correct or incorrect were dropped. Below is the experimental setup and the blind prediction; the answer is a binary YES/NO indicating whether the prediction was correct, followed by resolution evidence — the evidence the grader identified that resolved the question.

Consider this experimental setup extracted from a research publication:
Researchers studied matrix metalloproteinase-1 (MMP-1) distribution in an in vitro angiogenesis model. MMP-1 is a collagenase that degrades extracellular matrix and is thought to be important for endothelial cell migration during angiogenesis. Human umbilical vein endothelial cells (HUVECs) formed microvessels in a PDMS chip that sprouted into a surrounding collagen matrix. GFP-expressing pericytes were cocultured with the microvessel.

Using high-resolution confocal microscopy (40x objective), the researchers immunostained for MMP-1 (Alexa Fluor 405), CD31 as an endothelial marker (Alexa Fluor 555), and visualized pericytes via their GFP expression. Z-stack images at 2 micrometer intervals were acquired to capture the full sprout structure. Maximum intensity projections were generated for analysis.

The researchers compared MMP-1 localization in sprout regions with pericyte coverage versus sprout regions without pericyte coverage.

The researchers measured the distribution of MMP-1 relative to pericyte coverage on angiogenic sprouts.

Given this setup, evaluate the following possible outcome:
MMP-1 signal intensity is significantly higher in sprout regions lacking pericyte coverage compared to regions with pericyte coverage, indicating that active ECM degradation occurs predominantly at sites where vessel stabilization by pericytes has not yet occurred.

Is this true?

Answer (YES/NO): NO